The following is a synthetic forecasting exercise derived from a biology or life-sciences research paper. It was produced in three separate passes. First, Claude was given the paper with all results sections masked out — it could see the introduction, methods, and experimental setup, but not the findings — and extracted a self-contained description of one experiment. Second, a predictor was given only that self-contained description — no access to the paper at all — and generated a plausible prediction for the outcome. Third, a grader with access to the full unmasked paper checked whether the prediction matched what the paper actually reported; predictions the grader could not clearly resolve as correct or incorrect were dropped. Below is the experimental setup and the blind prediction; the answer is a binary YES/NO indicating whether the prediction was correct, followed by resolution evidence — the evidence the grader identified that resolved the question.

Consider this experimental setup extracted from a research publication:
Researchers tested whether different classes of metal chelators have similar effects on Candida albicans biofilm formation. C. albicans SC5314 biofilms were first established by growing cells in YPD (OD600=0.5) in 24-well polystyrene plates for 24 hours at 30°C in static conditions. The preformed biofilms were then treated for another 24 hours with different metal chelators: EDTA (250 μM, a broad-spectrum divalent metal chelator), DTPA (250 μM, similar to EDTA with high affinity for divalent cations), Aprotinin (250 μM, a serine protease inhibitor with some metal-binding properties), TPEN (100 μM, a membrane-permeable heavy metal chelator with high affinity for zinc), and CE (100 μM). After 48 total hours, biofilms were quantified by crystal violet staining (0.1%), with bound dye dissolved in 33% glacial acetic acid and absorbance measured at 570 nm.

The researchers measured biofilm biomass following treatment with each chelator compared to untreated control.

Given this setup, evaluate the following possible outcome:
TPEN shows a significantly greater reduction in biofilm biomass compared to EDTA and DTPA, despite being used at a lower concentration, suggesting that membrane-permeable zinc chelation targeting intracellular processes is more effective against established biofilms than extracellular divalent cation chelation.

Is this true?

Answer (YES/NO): YES